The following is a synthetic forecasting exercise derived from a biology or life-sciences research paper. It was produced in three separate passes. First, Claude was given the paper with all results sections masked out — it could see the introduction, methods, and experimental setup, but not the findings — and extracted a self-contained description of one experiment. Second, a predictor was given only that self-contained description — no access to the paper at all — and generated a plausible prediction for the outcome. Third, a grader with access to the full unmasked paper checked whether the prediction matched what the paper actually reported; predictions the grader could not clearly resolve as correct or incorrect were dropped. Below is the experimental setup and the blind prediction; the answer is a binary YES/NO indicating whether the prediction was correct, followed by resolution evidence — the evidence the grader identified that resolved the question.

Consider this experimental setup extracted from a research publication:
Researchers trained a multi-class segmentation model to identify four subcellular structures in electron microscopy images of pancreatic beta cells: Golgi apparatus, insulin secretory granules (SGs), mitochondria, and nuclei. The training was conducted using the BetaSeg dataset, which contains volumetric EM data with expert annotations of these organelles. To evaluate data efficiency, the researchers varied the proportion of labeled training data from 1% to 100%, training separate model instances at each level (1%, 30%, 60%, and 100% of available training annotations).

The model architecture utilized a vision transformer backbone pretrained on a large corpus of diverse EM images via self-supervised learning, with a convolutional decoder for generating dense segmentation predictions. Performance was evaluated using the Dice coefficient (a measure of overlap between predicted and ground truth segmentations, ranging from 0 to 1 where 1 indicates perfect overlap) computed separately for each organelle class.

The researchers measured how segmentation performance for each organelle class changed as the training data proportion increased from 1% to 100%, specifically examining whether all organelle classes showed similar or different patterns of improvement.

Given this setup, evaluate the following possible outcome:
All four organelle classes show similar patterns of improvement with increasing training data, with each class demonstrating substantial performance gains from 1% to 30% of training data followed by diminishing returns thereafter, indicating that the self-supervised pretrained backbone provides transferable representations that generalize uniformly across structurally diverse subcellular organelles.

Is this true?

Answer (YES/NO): NO